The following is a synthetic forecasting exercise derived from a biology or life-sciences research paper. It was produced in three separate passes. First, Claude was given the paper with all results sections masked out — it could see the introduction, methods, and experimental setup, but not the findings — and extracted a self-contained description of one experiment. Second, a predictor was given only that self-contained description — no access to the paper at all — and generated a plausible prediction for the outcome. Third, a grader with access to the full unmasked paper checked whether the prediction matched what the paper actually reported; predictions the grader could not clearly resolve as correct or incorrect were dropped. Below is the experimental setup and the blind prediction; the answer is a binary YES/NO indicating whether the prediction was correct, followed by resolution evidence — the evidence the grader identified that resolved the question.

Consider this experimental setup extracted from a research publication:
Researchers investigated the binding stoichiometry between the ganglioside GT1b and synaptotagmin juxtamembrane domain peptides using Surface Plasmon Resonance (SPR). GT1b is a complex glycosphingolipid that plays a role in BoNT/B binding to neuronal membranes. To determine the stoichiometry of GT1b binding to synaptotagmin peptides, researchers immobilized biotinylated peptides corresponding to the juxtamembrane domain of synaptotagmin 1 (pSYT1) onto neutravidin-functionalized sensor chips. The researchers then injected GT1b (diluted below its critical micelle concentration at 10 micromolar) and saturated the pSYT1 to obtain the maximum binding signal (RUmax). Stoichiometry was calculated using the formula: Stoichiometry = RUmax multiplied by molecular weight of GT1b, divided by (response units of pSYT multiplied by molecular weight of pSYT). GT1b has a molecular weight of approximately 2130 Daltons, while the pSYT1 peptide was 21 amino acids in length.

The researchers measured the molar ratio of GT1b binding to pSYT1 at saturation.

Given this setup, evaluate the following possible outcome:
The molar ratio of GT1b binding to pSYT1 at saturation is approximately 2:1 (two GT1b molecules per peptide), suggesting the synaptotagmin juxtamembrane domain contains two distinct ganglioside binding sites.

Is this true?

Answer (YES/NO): NO